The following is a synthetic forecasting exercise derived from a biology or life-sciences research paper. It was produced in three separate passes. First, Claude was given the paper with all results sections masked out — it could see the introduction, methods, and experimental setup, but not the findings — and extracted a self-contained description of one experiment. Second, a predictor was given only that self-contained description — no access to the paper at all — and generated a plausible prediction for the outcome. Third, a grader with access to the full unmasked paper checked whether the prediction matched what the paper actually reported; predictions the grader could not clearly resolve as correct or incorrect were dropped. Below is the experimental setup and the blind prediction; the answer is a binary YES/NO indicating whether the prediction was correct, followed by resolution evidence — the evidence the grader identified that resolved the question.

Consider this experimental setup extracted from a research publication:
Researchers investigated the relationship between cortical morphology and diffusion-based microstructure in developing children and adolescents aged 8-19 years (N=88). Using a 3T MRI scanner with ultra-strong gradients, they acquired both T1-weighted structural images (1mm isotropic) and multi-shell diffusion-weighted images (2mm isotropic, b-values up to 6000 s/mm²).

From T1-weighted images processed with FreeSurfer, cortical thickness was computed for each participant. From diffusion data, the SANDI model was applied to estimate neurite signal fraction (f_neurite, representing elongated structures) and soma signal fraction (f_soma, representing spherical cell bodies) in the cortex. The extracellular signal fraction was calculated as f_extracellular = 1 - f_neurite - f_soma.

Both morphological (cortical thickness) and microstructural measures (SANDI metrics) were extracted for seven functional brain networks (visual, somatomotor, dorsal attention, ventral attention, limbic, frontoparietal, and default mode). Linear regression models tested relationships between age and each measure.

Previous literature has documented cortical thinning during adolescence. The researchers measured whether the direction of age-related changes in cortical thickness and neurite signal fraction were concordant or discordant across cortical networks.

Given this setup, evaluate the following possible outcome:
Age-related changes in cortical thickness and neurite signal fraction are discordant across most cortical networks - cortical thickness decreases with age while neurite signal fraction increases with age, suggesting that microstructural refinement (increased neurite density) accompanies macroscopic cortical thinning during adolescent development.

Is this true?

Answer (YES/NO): YES